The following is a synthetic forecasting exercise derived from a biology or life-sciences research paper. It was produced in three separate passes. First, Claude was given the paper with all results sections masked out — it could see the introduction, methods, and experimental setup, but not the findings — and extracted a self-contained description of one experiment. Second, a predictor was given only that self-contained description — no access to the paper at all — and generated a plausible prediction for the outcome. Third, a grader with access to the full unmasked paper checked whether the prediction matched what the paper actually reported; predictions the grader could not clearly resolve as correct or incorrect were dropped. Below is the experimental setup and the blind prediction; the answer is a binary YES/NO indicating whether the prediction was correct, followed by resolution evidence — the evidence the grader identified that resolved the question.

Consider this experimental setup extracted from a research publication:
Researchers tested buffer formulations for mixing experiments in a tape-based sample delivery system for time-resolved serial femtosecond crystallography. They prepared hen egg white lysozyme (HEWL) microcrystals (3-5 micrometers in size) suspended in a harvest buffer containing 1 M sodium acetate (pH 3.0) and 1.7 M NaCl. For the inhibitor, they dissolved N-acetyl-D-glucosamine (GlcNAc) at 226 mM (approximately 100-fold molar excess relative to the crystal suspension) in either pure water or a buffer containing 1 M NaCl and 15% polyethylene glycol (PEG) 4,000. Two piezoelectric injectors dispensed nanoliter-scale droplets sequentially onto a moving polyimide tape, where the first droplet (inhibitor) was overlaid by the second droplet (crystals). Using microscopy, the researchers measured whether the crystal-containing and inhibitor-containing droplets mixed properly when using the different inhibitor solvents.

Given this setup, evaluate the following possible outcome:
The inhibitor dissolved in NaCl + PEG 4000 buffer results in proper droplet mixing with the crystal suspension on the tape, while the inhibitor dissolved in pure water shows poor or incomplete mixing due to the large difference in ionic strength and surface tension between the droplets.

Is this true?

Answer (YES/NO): YES